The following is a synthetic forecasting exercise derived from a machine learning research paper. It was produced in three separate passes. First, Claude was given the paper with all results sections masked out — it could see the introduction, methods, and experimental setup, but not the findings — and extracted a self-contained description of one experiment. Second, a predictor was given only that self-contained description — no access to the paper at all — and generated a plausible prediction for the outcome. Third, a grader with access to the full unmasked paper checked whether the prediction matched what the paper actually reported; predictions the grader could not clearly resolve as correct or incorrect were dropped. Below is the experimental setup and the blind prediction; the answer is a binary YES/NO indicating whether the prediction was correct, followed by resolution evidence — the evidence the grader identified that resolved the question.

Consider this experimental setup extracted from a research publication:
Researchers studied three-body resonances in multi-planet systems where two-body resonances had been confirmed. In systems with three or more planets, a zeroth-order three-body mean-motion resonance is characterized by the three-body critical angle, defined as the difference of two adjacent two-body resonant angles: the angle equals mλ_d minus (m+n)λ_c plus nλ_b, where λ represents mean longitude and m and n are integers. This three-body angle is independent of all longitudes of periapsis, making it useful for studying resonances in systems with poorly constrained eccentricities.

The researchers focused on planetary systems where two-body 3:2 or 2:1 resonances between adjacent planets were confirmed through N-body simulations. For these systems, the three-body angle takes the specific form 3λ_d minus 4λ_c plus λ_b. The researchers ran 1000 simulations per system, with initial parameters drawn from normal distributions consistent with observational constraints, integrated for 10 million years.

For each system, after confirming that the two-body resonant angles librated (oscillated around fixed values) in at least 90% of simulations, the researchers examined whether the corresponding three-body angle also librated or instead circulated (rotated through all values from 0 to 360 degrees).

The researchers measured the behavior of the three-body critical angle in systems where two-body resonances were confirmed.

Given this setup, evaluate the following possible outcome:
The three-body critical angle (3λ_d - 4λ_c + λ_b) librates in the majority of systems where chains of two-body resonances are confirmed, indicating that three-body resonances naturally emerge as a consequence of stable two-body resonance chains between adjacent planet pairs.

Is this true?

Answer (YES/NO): NO